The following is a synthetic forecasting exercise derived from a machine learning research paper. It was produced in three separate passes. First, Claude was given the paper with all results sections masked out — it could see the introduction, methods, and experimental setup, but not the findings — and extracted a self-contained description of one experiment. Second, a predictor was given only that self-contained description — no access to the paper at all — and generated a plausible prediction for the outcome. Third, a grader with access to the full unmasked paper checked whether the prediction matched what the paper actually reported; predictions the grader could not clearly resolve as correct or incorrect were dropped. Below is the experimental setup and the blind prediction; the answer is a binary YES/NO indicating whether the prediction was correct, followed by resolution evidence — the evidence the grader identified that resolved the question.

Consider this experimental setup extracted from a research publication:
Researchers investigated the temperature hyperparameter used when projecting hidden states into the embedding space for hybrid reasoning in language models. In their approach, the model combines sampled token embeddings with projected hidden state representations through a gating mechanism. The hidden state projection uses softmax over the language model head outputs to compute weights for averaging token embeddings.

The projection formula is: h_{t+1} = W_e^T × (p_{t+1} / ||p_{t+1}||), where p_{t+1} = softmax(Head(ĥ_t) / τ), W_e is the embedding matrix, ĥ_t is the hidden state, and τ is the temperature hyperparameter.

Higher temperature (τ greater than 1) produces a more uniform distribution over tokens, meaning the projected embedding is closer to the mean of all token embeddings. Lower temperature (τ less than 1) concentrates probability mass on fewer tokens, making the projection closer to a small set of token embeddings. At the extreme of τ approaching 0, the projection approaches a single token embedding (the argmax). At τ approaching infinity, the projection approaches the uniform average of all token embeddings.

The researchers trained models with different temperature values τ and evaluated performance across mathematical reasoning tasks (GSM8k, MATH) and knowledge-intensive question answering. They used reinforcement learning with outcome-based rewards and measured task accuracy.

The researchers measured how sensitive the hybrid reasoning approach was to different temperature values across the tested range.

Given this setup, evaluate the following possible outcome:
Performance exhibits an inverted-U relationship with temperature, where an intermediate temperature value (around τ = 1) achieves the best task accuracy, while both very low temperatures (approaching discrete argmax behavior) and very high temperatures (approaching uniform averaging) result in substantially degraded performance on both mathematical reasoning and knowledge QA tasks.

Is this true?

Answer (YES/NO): NO